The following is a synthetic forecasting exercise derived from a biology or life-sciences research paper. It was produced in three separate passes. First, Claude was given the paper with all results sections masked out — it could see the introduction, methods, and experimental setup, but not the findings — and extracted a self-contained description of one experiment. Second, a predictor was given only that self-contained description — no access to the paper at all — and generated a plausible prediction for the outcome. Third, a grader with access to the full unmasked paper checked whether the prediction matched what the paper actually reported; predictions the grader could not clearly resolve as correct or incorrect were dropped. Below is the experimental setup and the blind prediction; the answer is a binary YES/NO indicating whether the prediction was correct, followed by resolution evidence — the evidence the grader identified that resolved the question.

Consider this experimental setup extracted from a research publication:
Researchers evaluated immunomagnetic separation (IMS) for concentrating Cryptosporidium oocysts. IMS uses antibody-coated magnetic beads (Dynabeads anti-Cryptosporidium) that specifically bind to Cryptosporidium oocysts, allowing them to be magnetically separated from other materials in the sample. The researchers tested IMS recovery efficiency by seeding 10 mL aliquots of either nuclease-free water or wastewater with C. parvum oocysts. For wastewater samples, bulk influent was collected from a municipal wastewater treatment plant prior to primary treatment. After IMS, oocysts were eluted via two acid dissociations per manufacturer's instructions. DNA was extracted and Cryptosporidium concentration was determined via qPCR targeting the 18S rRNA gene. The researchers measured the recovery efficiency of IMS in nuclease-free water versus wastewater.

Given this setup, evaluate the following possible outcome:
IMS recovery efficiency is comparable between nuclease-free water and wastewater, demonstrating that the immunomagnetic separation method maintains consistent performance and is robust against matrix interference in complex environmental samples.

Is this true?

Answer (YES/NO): NO